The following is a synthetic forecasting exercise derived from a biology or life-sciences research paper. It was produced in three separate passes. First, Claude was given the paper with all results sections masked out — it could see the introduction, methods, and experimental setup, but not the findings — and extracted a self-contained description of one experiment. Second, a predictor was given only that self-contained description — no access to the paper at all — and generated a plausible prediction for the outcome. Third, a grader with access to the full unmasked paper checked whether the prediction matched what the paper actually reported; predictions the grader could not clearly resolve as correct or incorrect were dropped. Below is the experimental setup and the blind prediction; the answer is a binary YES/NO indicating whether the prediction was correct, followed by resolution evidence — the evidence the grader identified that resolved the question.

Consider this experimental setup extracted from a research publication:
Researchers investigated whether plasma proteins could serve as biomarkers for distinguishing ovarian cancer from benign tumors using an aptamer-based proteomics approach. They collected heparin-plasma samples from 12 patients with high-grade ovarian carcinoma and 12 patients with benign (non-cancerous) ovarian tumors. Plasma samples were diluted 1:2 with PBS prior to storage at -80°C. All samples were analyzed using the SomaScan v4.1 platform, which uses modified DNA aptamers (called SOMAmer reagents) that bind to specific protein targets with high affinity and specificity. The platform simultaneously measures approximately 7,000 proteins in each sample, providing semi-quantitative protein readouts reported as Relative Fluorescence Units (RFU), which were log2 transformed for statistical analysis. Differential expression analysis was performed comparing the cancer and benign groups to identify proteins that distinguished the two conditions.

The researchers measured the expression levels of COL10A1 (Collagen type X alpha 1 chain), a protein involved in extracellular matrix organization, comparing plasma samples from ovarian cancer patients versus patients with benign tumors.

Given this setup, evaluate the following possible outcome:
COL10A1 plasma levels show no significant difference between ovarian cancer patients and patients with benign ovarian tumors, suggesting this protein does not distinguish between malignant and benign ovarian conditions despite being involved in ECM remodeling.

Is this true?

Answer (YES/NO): NO